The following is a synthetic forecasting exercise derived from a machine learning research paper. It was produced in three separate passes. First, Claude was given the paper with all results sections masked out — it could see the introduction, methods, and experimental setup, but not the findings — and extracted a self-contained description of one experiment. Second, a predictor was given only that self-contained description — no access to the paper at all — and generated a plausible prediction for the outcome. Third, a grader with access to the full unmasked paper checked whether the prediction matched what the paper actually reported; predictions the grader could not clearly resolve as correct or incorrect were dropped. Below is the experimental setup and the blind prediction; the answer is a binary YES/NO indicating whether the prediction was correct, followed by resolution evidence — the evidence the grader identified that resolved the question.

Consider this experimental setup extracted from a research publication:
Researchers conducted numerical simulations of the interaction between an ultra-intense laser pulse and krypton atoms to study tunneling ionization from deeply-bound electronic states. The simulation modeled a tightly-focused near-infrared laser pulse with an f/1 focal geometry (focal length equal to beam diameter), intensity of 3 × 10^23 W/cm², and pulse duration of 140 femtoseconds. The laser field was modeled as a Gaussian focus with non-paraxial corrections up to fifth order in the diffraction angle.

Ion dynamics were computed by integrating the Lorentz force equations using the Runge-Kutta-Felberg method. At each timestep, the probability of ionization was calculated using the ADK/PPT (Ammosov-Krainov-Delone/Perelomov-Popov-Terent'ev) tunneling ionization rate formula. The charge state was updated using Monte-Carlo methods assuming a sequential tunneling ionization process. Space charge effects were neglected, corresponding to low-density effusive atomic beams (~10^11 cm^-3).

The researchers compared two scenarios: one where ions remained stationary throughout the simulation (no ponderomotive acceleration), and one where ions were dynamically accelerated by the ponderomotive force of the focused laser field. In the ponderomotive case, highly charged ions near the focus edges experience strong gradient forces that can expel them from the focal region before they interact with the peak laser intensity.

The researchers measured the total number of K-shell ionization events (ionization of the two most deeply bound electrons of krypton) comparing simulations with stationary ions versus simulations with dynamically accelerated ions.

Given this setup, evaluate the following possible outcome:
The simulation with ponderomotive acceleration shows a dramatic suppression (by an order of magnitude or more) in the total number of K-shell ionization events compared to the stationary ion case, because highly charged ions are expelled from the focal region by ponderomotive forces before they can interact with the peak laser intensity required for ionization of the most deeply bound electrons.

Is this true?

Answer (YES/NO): NO